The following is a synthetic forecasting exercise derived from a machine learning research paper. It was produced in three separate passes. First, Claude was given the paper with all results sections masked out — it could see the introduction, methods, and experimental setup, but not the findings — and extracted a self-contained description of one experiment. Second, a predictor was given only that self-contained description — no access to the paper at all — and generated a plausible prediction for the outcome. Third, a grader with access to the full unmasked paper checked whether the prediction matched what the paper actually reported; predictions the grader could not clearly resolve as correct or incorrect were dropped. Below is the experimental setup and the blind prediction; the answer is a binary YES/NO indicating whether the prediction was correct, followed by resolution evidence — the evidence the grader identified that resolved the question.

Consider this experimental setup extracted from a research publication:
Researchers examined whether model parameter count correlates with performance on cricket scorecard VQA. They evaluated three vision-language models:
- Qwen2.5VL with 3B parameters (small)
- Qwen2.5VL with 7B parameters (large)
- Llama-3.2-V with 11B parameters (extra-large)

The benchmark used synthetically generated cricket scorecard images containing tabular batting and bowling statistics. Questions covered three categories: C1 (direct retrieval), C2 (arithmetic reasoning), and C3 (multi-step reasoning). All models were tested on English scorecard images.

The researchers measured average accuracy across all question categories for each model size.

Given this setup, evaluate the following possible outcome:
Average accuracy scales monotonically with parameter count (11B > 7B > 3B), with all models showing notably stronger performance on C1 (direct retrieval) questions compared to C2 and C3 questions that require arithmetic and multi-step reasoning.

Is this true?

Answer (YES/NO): NO